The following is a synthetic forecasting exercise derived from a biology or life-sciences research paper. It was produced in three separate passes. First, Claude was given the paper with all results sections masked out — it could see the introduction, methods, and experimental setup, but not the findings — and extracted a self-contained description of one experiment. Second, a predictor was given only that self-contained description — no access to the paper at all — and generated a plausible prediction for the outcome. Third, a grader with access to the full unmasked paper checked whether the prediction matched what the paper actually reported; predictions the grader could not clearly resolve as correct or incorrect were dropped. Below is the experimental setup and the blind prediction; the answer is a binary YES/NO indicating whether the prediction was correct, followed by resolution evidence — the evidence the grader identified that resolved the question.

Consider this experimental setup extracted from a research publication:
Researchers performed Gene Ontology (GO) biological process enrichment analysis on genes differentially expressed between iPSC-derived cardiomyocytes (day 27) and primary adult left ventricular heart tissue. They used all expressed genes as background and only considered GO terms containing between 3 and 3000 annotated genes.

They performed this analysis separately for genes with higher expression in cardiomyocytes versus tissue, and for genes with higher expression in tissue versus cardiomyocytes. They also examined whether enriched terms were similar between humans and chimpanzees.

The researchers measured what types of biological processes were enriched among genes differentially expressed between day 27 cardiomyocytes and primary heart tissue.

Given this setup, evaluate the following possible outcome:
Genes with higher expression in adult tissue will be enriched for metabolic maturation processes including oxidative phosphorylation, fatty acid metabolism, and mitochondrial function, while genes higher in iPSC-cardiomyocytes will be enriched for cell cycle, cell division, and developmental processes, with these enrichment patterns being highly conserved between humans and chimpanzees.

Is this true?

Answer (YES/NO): NO